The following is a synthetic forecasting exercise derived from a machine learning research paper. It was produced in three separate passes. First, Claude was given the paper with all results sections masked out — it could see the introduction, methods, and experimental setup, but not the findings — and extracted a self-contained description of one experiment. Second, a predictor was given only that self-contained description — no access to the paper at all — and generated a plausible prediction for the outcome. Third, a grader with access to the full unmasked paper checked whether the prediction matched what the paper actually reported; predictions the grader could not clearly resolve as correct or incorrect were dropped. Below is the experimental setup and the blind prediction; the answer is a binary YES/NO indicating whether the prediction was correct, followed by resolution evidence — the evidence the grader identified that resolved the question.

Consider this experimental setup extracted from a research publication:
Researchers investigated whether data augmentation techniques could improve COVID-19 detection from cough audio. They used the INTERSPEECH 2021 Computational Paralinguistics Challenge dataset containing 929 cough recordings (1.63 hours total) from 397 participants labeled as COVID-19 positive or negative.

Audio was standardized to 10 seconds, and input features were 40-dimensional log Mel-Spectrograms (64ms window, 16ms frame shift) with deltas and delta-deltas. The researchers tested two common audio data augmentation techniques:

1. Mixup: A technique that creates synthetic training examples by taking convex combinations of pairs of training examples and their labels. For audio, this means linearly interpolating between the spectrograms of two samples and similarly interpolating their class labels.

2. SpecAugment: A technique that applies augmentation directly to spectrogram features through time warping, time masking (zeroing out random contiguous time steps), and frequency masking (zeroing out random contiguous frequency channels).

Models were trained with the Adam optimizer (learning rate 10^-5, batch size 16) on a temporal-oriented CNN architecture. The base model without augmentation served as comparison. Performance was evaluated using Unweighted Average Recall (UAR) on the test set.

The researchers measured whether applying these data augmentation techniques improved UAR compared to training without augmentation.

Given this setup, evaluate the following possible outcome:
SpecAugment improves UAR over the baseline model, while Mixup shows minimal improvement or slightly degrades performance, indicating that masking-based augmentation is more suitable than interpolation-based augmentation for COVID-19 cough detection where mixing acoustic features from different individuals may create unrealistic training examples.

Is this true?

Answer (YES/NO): NO